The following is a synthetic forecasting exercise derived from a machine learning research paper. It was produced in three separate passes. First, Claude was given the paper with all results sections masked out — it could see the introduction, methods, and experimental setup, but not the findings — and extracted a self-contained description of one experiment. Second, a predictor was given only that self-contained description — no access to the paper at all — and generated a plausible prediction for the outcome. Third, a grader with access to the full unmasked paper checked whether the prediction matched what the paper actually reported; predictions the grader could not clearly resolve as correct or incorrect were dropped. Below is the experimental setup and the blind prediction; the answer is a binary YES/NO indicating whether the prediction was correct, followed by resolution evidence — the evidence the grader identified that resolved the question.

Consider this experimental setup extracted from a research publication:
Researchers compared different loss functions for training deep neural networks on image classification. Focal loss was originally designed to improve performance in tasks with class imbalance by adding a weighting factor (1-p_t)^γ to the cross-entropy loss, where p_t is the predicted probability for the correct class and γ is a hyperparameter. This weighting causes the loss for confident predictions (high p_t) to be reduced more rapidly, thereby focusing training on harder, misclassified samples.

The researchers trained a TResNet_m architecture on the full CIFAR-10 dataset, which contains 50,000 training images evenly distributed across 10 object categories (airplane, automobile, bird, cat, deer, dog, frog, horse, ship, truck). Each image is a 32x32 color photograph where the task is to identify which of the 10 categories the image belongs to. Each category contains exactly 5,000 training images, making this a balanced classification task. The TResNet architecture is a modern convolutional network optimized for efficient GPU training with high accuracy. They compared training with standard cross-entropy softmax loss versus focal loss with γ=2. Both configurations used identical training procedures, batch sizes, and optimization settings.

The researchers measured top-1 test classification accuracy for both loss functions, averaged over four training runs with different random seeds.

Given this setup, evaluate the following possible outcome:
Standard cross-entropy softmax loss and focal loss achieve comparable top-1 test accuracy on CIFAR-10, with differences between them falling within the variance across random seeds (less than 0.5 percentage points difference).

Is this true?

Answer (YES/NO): NO